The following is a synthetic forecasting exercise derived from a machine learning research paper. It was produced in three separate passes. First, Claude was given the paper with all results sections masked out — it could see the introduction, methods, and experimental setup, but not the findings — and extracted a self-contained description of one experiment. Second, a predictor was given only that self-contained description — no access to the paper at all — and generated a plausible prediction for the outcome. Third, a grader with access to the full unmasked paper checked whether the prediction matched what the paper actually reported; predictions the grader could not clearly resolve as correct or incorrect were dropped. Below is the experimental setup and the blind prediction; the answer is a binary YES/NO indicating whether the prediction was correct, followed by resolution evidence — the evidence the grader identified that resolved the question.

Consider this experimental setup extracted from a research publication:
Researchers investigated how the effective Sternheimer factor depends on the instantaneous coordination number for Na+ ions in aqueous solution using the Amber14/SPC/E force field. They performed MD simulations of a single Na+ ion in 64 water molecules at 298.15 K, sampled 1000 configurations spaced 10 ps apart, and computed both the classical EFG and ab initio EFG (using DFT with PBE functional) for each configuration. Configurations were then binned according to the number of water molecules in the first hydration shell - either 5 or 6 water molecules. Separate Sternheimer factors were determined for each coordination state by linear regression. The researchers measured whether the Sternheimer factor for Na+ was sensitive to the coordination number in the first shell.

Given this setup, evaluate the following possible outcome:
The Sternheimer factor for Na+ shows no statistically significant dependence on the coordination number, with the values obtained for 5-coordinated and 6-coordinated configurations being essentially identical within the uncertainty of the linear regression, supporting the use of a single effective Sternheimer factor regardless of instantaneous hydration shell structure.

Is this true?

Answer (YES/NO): NO